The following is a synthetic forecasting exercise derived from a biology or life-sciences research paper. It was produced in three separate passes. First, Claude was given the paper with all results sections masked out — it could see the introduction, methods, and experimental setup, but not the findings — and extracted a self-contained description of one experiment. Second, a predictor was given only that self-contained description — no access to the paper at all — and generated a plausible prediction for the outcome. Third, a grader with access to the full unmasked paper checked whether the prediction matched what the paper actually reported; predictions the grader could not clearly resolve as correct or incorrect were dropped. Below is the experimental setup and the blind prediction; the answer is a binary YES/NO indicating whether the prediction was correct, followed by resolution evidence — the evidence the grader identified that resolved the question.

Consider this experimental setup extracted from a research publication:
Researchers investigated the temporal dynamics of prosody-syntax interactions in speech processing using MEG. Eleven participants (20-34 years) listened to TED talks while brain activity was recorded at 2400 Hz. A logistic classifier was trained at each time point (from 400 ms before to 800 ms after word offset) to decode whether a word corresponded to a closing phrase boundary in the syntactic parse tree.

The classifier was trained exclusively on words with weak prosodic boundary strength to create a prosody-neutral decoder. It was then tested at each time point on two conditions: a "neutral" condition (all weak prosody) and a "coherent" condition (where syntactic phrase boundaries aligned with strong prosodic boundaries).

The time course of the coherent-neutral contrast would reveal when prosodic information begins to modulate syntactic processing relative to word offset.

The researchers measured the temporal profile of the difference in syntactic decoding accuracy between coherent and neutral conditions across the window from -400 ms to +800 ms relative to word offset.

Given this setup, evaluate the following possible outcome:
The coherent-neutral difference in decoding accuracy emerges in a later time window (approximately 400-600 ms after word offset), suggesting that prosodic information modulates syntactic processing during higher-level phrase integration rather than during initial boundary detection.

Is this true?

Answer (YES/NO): NO